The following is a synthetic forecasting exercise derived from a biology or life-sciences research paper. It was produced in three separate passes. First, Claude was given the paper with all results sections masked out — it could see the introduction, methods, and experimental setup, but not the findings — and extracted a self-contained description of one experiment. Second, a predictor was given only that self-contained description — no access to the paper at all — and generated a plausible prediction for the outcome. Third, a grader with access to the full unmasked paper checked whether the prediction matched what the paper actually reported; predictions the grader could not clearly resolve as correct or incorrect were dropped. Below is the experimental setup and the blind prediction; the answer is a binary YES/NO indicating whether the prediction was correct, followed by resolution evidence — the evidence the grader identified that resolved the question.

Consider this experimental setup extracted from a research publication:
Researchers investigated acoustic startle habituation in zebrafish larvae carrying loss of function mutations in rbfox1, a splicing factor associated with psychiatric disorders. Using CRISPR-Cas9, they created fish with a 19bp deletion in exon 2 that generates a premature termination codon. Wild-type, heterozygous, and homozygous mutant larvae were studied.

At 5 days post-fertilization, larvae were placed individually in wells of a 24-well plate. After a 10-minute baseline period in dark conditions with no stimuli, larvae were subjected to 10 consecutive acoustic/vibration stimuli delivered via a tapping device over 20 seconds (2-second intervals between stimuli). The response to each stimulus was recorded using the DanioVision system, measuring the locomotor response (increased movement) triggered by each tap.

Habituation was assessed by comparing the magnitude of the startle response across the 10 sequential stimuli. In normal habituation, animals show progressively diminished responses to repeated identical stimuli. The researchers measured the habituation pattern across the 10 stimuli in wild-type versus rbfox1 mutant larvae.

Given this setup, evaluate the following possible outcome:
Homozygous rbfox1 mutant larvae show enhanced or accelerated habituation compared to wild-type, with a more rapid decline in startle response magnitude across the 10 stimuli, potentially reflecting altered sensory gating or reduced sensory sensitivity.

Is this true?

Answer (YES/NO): NO